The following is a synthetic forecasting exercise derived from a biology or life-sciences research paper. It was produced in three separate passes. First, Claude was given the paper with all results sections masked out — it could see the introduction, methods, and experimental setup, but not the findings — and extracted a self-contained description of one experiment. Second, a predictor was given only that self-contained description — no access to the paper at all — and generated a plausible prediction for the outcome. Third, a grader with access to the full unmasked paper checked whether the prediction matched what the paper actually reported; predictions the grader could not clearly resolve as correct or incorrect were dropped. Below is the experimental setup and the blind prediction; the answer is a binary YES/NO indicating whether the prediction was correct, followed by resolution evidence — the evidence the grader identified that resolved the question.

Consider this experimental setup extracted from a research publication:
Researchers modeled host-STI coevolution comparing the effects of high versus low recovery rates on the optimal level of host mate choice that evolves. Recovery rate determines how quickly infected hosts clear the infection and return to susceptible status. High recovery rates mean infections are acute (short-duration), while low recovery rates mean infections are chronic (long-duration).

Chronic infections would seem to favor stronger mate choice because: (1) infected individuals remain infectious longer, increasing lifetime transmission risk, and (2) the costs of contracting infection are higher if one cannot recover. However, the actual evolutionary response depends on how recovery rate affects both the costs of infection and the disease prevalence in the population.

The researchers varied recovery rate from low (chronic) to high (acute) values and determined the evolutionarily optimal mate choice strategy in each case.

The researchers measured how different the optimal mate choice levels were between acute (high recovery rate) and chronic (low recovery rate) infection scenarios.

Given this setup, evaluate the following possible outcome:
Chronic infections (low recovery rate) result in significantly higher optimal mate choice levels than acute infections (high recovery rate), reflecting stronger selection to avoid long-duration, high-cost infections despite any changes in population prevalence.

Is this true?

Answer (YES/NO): NO